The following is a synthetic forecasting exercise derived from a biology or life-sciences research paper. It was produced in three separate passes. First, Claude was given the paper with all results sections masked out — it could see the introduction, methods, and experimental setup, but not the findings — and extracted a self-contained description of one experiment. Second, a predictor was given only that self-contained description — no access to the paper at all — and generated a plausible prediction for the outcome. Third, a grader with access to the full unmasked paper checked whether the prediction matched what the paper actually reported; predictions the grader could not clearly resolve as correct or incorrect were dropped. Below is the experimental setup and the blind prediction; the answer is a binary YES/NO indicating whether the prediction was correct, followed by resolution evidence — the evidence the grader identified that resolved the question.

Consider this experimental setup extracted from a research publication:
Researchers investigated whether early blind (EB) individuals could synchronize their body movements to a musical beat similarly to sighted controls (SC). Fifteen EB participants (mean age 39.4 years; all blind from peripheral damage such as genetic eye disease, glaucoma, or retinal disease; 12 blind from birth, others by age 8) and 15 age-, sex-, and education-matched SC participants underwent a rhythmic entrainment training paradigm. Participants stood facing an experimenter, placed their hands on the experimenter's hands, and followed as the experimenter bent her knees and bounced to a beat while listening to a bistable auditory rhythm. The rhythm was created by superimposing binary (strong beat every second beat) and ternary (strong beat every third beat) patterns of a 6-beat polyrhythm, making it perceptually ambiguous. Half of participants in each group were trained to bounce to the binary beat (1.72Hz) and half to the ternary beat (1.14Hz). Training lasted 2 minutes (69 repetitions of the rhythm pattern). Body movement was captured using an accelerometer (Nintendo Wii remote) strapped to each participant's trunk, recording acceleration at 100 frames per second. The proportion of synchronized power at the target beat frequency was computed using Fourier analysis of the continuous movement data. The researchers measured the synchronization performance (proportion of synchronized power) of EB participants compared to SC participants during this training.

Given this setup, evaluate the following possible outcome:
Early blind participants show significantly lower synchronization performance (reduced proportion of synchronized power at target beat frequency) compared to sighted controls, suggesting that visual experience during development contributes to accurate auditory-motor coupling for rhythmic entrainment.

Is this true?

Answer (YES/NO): NO